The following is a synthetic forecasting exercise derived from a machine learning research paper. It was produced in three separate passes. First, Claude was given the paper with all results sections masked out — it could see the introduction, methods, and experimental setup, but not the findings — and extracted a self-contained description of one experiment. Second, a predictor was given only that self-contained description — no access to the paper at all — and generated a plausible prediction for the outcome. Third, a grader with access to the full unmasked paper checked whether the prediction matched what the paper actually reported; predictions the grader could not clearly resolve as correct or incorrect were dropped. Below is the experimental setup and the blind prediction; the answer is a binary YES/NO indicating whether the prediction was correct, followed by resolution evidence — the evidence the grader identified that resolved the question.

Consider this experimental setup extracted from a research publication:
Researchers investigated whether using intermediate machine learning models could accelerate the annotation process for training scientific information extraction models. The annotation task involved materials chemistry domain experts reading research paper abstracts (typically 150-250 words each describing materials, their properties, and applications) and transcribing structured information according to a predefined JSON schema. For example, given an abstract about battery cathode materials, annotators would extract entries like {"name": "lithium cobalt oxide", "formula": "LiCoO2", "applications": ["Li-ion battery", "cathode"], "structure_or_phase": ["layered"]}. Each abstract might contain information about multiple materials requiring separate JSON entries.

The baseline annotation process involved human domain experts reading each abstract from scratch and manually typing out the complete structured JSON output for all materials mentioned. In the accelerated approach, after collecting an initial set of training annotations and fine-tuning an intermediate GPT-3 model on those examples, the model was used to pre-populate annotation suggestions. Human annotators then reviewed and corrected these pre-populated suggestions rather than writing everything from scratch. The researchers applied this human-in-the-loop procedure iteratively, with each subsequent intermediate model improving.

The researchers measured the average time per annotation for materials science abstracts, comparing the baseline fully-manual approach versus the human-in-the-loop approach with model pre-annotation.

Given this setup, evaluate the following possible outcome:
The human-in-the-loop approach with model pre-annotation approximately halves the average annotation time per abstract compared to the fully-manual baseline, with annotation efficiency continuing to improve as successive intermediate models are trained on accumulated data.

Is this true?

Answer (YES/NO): YES